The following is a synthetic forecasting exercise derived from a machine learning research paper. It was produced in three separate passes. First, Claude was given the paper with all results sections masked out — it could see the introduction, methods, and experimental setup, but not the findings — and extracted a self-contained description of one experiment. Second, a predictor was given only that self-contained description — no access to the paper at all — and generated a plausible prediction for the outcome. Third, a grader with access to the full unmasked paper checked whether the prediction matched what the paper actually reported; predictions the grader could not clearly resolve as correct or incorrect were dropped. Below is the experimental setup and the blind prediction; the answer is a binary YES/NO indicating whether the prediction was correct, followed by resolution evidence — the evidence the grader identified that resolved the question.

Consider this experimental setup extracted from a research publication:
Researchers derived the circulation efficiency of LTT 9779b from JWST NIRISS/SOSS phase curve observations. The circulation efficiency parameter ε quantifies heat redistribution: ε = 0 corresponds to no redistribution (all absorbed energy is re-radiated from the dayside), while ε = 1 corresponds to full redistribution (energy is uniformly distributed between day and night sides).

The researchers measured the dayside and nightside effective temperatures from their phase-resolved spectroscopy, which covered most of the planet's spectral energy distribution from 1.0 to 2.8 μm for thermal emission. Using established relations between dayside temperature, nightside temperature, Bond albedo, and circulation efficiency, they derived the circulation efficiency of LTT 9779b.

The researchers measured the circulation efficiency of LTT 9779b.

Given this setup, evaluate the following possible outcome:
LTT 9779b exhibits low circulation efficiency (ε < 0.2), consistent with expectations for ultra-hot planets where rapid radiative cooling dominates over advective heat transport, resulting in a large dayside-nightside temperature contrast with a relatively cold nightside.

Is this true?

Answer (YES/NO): NO